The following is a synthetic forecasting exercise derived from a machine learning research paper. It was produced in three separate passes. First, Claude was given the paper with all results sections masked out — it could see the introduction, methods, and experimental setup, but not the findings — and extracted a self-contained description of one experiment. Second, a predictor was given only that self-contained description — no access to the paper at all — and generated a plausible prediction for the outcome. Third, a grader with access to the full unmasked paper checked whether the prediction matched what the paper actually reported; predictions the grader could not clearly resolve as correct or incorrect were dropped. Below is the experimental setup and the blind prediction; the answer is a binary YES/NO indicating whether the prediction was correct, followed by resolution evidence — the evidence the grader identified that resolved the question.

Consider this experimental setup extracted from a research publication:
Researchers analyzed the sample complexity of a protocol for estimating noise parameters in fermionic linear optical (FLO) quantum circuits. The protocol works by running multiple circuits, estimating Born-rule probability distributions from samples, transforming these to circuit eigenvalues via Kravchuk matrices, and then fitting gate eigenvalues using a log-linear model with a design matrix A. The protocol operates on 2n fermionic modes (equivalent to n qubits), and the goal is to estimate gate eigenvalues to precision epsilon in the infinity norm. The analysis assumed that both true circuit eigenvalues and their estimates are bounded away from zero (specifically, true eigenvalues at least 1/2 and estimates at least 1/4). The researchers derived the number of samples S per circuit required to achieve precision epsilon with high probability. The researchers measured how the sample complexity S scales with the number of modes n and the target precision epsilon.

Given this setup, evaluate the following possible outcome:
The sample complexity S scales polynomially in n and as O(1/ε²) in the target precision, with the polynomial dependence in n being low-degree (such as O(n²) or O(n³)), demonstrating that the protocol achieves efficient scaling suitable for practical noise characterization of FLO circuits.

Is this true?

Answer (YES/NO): YES